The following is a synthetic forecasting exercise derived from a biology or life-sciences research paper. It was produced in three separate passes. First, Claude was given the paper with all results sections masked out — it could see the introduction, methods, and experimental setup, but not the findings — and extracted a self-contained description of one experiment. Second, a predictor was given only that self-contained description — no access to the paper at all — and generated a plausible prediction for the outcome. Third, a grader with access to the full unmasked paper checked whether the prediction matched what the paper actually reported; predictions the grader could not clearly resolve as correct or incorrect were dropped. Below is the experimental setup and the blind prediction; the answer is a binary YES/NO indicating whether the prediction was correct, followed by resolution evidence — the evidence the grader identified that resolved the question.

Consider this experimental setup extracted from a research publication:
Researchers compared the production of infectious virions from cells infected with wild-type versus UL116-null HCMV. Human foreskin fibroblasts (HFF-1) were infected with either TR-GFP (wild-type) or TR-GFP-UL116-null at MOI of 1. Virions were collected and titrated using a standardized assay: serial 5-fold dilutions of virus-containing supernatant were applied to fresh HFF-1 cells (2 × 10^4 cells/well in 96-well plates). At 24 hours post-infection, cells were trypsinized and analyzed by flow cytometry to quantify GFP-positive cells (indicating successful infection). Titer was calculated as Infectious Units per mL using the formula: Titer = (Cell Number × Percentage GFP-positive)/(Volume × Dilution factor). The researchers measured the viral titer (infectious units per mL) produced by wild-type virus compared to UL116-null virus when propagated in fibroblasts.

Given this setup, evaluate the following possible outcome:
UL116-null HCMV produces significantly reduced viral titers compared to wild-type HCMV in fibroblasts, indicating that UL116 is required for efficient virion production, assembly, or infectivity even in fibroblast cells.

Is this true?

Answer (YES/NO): YES